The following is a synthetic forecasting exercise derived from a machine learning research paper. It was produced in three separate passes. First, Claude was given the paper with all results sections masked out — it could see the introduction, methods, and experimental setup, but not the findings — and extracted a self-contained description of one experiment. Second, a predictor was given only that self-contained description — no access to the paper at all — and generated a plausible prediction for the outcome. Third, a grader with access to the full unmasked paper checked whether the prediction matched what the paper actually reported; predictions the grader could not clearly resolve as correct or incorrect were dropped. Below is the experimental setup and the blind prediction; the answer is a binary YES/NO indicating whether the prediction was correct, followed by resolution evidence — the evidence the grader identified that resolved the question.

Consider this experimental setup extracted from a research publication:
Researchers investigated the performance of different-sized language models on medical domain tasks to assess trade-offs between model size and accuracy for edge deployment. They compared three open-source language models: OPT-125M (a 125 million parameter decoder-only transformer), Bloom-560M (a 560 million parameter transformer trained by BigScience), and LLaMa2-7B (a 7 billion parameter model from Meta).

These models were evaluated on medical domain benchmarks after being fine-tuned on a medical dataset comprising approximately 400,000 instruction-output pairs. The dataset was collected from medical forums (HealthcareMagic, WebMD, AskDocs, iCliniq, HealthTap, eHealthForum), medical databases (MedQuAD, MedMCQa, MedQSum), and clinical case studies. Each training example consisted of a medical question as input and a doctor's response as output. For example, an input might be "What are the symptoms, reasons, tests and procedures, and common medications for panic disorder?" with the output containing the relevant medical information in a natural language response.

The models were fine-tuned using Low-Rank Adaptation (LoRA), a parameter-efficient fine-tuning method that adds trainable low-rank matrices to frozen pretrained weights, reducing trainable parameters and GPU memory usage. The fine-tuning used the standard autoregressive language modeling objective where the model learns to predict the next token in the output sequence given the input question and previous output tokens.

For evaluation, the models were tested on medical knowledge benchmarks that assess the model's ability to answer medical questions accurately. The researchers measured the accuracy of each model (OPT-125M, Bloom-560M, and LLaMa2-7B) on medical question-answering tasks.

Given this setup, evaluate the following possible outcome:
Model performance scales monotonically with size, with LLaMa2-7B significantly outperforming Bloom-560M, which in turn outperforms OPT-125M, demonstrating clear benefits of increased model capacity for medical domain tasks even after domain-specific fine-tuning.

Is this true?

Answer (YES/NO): YES